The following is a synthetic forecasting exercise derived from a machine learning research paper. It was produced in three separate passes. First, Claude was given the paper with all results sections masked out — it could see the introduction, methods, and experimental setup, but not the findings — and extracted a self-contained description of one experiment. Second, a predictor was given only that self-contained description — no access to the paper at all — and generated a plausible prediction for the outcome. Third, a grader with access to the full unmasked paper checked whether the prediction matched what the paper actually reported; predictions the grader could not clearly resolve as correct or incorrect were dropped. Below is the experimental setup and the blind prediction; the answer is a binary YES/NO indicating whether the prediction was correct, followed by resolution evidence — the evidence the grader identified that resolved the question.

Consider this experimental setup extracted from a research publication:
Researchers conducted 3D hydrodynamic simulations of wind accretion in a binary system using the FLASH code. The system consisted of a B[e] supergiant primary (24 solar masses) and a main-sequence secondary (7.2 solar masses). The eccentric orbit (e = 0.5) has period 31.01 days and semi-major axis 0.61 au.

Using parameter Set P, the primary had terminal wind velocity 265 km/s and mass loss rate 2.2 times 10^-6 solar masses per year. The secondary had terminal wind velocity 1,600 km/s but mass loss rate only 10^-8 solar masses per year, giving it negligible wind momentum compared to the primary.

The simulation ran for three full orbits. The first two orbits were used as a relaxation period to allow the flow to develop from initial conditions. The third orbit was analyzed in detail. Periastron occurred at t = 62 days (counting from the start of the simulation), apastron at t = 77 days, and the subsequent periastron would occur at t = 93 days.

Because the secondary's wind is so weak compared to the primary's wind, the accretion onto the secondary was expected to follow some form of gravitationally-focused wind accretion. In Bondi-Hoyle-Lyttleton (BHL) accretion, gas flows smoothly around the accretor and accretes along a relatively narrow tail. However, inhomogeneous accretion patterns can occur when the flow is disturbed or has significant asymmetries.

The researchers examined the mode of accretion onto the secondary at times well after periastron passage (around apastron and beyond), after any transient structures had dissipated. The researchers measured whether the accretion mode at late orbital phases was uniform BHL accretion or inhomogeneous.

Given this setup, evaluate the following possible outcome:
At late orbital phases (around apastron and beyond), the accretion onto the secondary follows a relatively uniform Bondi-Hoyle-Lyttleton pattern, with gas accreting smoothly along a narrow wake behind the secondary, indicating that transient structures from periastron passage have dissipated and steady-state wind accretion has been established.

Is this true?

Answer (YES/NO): NO